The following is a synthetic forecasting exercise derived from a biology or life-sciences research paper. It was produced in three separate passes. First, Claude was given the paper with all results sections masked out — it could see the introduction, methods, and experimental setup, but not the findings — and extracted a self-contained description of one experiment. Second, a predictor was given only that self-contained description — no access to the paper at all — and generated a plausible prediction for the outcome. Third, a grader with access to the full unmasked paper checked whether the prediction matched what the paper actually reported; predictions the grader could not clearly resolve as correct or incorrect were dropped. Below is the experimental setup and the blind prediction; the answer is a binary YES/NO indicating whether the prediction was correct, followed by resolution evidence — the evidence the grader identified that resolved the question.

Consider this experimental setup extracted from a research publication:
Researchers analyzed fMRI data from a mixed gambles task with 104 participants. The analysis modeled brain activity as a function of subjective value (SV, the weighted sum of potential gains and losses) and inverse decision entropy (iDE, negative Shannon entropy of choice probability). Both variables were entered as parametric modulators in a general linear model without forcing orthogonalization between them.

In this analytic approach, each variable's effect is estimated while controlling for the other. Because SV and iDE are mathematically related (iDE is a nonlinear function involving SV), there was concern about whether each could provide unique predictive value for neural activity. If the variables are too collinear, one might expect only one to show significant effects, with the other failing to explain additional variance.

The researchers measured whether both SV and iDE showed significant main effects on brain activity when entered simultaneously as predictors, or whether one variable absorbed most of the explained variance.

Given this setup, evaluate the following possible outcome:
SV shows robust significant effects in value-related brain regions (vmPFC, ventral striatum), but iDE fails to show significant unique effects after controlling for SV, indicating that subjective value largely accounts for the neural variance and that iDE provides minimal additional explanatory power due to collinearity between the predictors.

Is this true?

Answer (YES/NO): NO